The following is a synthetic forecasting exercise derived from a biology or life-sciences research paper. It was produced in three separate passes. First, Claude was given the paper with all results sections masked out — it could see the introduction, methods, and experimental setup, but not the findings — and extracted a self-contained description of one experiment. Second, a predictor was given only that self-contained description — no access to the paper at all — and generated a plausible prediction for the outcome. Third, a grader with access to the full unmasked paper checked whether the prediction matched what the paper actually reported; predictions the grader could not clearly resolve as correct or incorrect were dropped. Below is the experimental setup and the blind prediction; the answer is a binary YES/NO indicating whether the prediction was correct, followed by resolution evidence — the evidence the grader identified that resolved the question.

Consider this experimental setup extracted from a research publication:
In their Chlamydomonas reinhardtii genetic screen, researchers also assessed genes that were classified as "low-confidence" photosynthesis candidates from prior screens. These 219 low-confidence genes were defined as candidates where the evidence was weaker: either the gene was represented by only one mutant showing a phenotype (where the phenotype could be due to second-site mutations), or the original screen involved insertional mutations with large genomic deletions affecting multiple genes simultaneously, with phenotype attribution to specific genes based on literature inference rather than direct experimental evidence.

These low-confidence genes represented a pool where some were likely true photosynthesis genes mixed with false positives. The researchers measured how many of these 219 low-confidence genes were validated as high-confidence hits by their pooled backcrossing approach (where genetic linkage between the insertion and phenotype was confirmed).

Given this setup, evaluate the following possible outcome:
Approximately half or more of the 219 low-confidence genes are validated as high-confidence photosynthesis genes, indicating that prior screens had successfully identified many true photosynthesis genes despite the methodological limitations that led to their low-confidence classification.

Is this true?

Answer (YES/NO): NO